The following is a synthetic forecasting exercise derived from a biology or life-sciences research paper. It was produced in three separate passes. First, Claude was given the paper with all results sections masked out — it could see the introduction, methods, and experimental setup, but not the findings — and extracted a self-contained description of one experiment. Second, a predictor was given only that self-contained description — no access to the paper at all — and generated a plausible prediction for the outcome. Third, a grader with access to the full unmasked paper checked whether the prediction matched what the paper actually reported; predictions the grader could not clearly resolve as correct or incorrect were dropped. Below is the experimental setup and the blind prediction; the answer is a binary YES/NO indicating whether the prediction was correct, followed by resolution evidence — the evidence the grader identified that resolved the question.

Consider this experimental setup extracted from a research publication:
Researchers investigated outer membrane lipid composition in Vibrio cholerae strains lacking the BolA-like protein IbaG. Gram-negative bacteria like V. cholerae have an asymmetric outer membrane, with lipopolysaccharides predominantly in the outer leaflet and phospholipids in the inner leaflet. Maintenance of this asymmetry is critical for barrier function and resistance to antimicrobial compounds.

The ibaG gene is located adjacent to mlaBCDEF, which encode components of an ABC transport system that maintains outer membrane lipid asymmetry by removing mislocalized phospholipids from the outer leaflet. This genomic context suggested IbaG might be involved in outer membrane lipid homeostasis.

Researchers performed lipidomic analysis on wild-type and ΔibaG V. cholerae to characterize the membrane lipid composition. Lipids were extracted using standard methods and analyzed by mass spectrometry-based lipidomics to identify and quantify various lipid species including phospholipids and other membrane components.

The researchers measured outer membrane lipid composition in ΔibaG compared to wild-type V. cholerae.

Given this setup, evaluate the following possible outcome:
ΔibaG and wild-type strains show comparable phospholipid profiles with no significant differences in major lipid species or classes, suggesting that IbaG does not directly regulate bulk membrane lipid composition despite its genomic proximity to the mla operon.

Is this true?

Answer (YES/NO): NO